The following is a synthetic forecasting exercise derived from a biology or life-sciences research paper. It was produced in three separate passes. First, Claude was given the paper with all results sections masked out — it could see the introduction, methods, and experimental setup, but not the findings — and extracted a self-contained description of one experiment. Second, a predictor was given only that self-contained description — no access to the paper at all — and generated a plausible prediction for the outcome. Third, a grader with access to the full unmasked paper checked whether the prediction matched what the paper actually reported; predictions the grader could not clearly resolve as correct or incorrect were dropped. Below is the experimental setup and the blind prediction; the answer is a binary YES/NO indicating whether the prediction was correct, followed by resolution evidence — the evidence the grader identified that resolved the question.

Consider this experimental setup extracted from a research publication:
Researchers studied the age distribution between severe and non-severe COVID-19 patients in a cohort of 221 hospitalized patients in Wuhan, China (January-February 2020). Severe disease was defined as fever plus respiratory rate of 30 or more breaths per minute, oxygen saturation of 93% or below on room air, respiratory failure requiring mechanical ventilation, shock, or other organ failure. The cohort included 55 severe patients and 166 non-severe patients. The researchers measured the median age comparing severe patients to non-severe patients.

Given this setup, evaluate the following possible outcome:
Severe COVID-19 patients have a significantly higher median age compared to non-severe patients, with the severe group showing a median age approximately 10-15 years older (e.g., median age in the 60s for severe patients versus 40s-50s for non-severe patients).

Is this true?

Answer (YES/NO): YES